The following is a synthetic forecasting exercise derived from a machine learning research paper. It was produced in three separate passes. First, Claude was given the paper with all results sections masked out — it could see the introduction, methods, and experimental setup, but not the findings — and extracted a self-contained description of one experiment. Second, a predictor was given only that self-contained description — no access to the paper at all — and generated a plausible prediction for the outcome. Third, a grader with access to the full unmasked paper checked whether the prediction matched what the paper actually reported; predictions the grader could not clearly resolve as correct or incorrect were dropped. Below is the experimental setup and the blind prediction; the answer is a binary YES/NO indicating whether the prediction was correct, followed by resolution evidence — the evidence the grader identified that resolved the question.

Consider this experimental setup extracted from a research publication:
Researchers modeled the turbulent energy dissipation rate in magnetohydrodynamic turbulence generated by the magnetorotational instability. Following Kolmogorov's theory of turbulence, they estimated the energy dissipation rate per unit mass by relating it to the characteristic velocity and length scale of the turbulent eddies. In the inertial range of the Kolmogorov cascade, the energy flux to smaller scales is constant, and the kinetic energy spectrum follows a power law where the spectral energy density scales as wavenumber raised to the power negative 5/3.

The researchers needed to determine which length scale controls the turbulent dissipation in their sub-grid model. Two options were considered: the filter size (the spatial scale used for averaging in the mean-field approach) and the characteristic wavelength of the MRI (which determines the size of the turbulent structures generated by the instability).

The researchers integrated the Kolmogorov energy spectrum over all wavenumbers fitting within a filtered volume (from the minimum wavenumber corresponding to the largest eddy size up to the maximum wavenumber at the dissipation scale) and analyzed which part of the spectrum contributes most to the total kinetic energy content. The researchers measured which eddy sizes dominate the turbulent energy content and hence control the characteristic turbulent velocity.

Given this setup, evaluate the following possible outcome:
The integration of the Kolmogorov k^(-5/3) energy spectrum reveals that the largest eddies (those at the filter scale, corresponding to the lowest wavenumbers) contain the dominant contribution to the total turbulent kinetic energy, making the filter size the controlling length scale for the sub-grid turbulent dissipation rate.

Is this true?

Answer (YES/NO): NO